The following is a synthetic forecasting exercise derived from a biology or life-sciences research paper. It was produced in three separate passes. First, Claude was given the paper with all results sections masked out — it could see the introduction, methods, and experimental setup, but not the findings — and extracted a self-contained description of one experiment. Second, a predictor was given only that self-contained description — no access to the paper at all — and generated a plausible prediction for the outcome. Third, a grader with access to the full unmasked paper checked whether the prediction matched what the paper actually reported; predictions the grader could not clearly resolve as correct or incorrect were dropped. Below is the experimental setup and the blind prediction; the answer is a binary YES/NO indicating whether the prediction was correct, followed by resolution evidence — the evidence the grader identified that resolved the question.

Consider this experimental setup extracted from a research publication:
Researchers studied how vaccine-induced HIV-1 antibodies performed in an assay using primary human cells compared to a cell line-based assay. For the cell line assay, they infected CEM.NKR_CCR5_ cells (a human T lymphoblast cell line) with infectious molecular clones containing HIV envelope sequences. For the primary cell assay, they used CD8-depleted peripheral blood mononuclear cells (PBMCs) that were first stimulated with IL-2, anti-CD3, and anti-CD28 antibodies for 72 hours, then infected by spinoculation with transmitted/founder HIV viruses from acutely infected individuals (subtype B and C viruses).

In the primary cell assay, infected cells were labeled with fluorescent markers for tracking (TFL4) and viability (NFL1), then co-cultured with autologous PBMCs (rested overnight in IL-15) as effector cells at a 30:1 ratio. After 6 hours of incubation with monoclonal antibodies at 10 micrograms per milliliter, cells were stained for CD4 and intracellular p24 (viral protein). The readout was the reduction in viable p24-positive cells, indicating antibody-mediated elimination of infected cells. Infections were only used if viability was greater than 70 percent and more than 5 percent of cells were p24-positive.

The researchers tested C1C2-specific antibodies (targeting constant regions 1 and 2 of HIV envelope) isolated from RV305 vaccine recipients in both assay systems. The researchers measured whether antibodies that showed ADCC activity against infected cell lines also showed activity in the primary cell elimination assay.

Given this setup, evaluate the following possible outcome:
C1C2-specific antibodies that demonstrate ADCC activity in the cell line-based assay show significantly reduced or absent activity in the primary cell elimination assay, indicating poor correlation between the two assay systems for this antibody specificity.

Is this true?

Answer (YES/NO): NO